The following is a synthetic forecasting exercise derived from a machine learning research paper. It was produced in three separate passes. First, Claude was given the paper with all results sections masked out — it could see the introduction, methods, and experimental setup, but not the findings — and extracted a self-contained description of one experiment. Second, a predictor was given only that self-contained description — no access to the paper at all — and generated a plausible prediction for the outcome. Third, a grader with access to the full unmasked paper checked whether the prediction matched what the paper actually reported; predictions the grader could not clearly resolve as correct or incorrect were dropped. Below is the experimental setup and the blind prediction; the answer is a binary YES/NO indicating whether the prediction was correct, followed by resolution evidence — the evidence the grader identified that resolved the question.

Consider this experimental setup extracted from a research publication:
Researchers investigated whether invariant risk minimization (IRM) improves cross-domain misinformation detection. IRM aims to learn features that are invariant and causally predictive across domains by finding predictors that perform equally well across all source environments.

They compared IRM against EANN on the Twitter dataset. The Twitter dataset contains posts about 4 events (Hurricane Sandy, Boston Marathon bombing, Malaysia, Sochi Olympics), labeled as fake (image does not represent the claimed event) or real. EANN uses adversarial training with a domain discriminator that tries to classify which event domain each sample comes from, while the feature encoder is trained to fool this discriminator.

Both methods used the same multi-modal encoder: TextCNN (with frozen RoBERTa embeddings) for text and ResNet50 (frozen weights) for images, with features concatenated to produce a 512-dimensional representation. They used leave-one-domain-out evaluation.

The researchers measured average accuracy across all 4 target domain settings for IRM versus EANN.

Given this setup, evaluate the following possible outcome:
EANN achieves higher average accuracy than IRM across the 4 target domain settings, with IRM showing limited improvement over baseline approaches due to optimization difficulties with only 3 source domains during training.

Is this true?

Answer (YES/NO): YES